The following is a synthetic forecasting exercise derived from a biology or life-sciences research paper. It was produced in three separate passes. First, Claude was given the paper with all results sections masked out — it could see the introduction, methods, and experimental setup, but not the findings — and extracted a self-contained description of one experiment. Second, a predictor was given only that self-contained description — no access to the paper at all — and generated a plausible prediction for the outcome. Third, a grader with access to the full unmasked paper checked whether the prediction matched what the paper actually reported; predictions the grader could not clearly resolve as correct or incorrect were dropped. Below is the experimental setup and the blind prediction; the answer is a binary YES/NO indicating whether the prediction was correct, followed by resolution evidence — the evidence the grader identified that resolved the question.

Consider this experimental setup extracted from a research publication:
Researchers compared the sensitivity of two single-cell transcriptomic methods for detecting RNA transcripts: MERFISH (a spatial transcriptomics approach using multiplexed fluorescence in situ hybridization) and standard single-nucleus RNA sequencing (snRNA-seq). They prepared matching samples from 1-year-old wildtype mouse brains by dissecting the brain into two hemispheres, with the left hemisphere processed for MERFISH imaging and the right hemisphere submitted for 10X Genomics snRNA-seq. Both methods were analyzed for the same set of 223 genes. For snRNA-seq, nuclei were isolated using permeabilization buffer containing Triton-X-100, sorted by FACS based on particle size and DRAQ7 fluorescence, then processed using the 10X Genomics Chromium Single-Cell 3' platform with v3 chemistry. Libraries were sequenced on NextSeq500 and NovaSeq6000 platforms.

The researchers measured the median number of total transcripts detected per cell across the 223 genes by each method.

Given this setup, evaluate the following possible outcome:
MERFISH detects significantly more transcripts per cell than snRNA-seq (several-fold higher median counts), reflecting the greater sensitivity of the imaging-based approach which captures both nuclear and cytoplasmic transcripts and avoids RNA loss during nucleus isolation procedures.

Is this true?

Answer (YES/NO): YES